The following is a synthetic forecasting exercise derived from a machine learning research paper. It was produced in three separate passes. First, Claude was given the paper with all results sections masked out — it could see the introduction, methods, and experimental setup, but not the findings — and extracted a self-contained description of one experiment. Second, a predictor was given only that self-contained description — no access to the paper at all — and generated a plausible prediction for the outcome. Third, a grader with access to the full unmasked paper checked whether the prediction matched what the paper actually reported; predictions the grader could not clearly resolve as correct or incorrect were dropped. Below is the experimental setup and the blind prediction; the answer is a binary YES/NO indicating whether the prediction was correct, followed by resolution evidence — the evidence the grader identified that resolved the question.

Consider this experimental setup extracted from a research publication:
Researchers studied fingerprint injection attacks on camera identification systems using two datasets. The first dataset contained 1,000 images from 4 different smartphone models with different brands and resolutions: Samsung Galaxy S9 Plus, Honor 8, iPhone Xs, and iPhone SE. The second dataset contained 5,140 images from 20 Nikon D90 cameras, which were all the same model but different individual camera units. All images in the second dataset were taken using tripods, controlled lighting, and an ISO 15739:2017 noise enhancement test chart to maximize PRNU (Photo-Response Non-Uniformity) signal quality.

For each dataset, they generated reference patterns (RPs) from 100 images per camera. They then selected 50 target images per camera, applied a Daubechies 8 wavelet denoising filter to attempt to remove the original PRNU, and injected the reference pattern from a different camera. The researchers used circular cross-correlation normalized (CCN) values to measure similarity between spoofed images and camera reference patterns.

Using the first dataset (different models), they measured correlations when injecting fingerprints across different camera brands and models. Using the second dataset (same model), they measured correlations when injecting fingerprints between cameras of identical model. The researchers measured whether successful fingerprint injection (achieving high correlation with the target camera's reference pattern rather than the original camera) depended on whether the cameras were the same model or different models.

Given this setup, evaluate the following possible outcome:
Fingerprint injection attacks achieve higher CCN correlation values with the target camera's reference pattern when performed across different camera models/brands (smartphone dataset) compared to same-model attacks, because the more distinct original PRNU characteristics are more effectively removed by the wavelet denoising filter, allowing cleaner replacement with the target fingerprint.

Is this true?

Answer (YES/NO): NO